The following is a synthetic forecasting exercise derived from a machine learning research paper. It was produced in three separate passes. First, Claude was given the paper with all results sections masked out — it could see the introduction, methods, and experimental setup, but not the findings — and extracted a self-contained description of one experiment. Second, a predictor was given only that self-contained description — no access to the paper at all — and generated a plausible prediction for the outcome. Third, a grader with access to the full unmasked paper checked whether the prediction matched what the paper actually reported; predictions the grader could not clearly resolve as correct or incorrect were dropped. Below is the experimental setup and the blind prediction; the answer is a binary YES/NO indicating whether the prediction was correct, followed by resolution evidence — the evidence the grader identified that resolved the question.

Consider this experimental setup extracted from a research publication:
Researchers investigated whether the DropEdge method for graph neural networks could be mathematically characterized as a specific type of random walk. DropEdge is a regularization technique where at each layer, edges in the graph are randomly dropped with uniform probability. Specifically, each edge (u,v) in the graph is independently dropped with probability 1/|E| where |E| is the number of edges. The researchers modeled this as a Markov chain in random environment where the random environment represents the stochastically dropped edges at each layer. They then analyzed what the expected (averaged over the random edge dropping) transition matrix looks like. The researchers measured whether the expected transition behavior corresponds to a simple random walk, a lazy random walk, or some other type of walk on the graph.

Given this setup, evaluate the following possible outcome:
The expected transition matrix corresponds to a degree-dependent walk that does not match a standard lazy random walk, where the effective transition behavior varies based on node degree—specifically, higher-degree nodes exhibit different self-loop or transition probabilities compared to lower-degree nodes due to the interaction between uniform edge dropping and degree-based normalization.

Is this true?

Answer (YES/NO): YES